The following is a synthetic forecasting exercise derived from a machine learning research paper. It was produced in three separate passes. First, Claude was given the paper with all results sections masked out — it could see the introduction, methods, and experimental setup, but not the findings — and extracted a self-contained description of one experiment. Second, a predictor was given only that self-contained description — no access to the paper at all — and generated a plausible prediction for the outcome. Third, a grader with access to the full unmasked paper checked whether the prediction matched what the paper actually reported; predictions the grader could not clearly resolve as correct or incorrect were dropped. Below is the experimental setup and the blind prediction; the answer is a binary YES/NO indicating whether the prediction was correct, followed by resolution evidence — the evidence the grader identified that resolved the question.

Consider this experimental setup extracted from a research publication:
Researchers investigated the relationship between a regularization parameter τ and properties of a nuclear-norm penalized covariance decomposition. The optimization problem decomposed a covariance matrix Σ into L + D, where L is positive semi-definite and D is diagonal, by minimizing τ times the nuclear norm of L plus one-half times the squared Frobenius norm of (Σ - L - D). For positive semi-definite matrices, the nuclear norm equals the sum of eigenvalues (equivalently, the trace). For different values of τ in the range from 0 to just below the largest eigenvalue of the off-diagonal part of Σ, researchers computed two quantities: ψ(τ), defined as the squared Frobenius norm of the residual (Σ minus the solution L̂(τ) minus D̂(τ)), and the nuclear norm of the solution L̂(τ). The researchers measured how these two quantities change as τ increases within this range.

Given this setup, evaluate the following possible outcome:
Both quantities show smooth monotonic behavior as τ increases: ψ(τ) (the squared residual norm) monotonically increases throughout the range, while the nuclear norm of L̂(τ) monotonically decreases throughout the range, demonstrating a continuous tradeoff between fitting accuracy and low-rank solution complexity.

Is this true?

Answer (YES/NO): YES